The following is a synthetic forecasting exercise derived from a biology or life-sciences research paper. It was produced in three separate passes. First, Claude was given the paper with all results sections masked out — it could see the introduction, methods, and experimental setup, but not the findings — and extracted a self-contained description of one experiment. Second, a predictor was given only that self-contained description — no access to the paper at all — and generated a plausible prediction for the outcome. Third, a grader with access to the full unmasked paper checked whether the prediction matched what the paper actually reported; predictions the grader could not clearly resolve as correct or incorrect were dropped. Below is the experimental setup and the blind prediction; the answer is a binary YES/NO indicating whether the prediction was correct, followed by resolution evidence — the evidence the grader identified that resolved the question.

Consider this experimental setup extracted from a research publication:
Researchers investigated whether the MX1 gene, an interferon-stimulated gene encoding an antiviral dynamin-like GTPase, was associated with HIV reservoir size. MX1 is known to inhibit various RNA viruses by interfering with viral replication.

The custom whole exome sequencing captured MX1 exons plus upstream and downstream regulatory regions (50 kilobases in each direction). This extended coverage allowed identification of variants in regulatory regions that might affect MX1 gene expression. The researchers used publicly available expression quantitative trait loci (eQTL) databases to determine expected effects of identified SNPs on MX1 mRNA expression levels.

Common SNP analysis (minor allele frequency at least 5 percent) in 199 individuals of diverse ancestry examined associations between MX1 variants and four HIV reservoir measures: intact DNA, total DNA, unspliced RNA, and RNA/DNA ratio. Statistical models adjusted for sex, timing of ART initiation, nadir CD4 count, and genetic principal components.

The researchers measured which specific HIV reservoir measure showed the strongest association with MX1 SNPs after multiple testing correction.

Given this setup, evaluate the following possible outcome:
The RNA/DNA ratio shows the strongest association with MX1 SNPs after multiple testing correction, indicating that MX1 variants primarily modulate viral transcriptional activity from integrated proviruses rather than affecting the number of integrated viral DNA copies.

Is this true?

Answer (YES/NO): NO